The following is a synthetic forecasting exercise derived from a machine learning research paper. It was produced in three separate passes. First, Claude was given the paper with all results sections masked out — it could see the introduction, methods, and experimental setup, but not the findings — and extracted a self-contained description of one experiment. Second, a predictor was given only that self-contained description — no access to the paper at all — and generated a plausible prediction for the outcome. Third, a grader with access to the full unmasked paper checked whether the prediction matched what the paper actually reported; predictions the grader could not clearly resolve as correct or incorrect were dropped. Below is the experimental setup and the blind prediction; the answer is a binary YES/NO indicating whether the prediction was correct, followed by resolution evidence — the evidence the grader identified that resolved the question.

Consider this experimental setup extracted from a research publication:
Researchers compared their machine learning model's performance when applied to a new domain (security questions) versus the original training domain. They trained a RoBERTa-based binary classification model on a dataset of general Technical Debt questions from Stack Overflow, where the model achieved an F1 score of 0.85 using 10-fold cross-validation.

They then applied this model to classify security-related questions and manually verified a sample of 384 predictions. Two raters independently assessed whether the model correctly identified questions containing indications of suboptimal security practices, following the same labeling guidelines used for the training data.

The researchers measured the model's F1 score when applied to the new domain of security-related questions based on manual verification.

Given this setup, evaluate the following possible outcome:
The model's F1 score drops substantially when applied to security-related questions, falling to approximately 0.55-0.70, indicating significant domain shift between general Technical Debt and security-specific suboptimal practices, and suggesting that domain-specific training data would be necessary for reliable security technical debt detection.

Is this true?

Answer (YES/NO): NO